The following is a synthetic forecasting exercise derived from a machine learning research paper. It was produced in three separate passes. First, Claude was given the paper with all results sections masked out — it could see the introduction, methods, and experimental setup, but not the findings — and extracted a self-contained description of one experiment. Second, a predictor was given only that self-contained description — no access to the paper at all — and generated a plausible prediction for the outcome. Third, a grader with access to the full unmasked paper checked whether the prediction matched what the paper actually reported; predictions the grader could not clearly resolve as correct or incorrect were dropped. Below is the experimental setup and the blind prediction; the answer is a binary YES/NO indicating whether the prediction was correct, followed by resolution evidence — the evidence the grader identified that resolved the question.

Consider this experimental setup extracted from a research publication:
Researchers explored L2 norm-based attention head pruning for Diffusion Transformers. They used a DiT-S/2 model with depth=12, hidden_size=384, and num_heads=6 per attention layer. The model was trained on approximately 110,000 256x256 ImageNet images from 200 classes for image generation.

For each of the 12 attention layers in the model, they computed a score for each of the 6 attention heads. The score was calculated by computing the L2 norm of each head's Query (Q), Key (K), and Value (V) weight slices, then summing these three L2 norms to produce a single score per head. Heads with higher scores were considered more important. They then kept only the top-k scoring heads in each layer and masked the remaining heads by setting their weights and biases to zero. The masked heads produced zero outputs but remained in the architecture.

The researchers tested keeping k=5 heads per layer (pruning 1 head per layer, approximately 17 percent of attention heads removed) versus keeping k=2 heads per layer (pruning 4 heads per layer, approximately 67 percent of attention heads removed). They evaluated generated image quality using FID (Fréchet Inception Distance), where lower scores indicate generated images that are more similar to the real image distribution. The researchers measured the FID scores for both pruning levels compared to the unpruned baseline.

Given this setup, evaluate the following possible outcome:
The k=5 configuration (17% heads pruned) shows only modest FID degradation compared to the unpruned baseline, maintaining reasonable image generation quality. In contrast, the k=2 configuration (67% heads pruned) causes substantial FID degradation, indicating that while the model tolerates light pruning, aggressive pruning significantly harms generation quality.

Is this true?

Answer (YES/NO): NO